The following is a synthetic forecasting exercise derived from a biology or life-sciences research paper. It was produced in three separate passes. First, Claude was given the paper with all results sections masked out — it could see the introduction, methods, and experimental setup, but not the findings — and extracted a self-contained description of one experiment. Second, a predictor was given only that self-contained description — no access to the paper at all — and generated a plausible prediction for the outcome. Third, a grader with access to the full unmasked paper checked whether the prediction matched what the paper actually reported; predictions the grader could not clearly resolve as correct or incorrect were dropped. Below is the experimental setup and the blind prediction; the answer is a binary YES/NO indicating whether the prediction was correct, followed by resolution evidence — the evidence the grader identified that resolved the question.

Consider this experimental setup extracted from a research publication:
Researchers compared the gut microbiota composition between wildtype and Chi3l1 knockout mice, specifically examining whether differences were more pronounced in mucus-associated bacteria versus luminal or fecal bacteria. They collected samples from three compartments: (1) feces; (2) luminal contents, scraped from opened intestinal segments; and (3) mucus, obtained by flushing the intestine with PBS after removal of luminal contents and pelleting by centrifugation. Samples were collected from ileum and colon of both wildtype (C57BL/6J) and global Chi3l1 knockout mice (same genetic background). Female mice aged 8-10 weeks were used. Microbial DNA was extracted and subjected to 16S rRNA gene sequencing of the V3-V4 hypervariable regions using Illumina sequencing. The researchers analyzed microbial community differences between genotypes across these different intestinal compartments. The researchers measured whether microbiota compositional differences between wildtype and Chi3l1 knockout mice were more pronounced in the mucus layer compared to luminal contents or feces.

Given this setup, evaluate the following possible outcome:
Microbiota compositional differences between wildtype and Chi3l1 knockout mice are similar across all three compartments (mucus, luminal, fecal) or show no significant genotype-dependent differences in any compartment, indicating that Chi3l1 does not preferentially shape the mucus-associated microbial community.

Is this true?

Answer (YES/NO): NO